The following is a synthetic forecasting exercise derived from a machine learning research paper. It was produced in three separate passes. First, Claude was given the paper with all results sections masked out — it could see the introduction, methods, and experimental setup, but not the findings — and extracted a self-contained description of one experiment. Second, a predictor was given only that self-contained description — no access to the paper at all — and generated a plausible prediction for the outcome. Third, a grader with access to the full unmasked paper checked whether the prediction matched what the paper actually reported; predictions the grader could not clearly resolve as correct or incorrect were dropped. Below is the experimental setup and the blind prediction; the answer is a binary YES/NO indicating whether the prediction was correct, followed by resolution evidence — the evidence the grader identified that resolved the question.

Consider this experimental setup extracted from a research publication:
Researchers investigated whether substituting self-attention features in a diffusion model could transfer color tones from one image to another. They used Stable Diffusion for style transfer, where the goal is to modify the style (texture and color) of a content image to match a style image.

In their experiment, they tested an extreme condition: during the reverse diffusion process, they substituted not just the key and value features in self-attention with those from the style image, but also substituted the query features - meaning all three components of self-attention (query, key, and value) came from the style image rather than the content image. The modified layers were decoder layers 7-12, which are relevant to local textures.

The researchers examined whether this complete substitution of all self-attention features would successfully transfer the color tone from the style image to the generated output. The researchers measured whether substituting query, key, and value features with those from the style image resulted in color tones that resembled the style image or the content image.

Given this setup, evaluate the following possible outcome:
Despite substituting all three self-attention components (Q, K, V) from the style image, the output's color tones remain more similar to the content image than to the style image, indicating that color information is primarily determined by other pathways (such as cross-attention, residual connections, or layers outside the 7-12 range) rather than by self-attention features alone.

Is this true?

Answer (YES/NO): YES